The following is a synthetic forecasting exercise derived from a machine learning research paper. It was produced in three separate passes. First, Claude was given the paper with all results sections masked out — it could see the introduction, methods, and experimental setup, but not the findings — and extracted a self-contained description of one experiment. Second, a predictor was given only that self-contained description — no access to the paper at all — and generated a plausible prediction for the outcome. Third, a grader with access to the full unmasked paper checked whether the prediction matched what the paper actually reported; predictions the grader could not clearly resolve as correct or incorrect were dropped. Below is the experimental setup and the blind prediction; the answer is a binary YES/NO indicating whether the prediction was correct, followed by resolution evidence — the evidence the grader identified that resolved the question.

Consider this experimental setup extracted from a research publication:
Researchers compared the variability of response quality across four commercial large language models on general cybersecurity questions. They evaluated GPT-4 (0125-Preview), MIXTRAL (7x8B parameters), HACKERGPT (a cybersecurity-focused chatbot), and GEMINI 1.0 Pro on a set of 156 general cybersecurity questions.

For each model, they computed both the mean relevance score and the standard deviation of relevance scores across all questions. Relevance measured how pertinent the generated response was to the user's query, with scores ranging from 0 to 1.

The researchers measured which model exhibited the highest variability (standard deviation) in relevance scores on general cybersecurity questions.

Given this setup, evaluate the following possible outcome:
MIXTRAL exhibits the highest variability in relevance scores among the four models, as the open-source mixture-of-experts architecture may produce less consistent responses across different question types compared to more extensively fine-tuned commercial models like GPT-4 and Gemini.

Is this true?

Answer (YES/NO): NO